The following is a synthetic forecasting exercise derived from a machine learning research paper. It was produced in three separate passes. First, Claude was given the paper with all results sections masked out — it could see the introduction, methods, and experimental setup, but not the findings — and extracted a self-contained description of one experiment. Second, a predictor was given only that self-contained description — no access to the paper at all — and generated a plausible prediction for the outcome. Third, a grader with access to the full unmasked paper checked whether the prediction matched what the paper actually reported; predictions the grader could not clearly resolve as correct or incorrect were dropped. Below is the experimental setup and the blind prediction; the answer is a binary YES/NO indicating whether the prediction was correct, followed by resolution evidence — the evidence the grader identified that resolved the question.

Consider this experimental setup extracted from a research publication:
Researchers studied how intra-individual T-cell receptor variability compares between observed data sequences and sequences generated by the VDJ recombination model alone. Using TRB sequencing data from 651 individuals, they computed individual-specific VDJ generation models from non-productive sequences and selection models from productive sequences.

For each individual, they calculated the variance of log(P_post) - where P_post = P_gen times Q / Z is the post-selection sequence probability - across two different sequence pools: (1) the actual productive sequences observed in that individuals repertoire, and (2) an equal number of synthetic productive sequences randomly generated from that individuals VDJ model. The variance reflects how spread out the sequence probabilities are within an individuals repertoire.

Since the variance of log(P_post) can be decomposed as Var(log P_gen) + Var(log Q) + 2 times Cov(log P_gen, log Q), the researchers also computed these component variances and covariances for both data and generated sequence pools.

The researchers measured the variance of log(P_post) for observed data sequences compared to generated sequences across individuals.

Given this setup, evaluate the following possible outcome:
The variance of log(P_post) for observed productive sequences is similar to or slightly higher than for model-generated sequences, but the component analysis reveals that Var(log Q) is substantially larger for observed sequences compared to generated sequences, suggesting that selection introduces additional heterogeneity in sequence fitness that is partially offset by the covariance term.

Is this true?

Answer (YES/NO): NO